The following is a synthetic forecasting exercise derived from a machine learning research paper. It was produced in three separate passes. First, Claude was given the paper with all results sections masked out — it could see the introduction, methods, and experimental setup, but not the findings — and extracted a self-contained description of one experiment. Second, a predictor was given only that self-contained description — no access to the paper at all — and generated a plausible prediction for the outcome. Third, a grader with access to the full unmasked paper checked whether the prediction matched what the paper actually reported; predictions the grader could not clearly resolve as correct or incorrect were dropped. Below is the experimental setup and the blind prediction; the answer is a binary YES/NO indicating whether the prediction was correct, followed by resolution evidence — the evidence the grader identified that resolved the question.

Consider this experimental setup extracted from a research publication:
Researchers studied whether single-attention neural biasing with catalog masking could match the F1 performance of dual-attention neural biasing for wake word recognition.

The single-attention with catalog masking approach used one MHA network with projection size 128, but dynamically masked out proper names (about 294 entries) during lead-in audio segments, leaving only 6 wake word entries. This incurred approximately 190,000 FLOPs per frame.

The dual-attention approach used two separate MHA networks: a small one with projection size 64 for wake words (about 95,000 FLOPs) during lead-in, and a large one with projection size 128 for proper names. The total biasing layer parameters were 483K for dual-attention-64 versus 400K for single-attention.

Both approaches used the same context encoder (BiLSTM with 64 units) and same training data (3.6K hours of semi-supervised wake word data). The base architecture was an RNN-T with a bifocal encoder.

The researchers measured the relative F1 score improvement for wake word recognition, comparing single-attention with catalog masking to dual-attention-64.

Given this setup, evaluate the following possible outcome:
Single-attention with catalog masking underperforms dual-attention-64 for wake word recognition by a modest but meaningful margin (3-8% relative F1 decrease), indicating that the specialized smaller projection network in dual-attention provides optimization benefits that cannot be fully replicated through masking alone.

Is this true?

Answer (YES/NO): NO